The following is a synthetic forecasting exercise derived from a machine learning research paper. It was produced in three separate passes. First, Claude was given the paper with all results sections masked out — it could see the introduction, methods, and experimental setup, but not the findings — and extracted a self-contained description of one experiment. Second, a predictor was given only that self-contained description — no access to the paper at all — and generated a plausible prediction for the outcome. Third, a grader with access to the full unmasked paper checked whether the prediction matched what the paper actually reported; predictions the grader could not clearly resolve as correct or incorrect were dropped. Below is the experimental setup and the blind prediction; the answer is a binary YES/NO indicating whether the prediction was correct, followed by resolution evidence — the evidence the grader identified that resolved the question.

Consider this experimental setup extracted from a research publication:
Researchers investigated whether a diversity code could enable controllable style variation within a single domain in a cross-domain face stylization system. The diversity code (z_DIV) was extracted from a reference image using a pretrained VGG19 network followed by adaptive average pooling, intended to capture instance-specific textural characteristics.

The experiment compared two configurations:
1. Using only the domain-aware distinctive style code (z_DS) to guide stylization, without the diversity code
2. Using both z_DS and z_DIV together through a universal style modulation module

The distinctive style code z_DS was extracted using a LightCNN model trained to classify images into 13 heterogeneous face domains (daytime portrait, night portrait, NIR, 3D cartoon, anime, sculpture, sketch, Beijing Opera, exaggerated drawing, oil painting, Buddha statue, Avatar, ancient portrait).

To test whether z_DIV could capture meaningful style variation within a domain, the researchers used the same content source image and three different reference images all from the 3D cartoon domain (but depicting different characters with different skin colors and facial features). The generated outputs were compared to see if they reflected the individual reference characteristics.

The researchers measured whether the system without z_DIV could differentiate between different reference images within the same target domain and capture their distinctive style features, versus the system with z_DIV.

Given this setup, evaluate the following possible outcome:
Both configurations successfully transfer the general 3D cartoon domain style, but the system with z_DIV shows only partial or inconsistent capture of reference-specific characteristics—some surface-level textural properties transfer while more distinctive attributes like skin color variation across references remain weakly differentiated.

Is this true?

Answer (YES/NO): NO